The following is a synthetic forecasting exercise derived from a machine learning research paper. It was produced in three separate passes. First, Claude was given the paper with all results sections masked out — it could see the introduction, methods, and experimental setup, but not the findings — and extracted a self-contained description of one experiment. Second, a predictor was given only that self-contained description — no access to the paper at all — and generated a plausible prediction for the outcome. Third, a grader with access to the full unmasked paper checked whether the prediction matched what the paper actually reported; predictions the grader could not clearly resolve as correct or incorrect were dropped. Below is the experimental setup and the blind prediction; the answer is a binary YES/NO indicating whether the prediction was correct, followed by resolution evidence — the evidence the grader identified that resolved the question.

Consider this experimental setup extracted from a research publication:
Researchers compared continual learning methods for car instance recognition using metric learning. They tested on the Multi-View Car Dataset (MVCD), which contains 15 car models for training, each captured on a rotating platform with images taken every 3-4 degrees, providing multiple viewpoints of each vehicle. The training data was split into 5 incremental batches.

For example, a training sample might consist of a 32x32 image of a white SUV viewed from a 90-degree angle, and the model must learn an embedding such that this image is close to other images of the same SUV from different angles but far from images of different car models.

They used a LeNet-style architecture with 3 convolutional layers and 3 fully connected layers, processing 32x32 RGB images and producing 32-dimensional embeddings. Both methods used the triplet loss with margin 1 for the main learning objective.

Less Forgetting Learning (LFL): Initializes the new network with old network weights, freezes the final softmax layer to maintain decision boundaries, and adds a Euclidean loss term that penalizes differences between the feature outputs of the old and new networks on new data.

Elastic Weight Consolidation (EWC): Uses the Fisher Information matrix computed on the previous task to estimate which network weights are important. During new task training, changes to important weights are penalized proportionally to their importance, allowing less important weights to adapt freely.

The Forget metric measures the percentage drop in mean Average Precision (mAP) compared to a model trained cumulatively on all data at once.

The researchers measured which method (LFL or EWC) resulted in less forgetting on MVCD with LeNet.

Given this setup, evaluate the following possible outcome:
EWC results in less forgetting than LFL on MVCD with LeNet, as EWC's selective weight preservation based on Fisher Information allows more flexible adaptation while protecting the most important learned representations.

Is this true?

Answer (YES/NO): NO